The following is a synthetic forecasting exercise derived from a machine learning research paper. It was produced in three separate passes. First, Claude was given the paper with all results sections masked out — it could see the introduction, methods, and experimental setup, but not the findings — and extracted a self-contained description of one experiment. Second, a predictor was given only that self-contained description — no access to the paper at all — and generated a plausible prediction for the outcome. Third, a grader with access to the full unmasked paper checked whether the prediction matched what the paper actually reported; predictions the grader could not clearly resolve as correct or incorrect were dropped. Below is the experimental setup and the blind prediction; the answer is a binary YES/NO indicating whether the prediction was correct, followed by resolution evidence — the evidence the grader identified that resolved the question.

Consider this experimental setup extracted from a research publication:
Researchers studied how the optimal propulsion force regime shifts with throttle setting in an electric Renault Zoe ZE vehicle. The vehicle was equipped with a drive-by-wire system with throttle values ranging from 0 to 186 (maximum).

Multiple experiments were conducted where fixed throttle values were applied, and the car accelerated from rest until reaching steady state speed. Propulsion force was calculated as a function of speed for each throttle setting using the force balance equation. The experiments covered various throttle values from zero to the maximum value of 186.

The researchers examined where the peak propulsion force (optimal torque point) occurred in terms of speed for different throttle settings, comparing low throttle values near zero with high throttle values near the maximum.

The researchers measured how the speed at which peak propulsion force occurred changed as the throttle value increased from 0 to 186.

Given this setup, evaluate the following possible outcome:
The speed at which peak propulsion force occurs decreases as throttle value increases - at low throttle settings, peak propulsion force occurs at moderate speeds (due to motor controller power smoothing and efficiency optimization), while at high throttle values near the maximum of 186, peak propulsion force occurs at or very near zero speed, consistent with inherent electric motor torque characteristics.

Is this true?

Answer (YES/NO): NO